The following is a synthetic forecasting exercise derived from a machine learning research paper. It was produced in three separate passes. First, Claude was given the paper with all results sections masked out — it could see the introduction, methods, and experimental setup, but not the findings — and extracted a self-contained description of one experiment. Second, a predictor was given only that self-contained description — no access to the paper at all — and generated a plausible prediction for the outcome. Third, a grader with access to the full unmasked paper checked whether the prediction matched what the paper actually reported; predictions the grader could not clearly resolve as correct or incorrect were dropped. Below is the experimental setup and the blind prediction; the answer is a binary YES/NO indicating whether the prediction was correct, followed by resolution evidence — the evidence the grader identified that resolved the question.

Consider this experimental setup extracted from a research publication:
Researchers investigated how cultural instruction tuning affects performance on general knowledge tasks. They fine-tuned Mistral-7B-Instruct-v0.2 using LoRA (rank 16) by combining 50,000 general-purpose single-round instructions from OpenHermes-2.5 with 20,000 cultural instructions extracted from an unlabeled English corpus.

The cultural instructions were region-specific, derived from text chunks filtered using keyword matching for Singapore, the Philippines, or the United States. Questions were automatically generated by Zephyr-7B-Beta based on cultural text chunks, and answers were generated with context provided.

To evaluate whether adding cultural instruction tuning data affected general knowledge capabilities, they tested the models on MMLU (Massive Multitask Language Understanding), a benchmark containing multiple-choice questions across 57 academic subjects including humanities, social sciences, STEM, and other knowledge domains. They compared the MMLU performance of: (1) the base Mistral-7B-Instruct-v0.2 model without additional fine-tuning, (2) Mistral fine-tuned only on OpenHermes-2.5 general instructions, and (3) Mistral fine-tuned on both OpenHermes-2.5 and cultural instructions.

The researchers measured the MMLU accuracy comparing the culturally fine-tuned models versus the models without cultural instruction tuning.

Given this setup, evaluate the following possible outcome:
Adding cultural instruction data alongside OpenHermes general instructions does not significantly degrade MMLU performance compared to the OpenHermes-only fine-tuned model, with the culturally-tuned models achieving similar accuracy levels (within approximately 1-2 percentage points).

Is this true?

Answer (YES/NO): YES